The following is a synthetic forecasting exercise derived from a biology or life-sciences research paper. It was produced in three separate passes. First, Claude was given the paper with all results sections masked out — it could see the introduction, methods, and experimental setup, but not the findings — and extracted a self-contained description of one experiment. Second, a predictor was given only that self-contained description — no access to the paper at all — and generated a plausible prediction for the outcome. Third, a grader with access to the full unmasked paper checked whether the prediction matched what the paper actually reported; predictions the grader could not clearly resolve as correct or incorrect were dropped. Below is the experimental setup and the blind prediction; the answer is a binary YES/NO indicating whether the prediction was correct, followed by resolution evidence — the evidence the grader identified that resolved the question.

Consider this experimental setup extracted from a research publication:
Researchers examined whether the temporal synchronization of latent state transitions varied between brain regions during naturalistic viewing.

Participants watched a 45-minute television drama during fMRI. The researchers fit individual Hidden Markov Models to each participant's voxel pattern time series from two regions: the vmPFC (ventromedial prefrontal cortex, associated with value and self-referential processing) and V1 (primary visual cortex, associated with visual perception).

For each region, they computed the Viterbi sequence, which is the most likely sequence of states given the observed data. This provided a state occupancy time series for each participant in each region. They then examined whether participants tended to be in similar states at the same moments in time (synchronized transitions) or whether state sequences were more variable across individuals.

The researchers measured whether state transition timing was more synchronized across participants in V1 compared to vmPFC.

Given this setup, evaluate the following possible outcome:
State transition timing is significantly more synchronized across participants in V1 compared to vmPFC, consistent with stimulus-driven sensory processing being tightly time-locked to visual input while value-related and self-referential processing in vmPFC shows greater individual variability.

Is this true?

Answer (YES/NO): YES